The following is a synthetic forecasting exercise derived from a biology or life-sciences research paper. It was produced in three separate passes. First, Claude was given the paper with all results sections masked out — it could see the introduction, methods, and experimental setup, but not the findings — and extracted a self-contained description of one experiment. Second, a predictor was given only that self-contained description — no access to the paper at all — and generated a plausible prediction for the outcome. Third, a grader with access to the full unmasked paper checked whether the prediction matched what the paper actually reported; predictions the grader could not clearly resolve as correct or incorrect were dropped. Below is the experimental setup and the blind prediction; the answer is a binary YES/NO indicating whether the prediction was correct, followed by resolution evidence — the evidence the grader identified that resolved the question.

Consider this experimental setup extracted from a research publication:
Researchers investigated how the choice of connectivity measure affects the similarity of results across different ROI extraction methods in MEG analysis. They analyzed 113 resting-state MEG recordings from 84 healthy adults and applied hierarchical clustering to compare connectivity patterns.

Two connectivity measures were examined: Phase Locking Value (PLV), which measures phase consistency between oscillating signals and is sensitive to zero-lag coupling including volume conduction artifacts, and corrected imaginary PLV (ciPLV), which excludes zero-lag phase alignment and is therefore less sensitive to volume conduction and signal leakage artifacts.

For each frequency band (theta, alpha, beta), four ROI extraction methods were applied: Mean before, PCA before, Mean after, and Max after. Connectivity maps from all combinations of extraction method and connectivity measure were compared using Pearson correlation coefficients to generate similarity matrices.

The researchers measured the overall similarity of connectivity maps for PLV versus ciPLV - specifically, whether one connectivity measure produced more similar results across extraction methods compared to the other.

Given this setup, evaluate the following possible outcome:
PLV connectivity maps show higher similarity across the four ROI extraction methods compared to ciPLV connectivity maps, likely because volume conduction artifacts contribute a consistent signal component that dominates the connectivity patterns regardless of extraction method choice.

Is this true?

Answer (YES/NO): YES